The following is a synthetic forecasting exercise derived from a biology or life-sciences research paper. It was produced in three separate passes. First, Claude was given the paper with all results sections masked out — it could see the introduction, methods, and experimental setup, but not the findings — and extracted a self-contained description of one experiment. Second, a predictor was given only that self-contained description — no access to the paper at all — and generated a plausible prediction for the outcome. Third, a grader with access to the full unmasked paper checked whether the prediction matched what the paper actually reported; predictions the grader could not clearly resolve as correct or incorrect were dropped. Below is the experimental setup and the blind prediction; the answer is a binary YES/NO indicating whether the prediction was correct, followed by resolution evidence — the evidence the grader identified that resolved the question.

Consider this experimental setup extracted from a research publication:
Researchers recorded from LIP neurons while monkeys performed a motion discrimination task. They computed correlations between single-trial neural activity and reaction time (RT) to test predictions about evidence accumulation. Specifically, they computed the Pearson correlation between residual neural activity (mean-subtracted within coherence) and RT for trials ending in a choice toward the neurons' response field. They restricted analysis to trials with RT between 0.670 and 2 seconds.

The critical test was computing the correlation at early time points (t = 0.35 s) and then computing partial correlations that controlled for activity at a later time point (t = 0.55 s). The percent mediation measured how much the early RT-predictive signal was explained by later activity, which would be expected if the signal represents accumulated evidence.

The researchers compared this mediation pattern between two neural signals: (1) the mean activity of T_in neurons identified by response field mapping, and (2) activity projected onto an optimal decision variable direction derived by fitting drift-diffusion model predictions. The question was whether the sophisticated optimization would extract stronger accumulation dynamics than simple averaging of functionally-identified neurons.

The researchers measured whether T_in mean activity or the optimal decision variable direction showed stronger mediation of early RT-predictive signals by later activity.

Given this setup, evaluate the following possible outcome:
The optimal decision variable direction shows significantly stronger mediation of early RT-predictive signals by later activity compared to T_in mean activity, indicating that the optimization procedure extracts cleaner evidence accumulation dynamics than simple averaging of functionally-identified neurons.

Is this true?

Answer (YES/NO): NO